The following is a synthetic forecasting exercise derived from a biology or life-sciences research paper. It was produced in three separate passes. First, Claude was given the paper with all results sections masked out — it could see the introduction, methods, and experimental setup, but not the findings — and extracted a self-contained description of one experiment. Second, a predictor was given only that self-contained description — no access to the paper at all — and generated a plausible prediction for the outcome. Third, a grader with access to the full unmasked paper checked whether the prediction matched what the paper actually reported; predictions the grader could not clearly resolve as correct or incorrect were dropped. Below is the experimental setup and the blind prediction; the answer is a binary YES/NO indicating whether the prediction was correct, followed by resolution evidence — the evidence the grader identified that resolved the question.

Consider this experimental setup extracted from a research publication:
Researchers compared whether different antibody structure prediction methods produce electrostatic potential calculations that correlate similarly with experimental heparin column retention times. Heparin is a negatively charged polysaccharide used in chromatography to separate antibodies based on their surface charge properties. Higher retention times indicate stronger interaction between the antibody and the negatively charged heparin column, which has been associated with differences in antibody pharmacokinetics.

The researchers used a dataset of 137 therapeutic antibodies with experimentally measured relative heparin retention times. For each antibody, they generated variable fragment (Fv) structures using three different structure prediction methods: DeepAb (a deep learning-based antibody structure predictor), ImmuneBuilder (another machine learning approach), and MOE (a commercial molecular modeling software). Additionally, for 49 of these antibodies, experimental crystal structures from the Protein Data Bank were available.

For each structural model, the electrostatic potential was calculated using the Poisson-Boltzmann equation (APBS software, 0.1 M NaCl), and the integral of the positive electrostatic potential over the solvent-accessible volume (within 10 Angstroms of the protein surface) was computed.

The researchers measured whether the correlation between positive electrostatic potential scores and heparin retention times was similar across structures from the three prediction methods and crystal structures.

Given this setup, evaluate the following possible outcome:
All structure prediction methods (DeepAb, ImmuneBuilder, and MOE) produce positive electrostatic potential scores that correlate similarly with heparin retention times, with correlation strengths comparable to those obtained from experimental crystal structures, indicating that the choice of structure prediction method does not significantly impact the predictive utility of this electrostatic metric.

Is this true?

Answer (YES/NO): YES